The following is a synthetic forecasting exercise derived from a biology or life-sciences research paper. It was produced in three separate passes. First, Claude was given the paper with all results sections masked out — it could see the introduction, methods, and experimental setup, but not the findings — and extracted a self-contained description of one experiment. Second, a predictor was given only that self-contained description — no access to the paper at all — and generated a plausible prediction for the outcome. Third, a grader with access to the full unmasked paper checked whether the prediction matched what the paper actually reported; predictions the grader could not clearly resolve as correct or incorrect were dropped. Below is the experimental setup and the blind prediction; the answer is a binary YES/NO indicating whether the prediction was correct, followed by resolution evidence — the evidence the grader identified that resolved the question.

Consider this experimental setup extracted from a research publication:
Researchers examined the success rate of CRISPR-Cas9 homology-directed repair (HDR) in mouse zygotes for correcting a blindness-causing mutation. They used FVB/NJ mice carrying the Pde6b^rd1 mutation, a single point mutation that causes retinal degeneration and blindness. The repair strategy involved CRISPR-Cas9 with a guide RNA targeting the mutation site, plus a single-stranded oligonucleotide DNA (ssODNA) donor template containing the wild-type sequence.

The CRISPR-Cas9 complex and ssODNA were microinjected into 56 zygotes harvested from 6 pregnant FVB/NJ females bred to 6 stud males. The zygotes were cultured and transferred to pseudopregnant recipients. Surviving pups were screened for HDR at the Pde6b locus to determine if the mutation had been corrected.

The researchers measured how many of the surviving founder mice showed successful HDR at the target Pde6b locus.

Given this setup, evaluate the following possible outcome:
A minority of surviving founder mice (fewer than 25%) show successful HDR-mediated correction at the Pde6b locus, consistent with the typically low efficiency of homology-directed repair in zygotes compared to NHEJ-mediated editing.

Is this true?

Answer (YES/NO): YES